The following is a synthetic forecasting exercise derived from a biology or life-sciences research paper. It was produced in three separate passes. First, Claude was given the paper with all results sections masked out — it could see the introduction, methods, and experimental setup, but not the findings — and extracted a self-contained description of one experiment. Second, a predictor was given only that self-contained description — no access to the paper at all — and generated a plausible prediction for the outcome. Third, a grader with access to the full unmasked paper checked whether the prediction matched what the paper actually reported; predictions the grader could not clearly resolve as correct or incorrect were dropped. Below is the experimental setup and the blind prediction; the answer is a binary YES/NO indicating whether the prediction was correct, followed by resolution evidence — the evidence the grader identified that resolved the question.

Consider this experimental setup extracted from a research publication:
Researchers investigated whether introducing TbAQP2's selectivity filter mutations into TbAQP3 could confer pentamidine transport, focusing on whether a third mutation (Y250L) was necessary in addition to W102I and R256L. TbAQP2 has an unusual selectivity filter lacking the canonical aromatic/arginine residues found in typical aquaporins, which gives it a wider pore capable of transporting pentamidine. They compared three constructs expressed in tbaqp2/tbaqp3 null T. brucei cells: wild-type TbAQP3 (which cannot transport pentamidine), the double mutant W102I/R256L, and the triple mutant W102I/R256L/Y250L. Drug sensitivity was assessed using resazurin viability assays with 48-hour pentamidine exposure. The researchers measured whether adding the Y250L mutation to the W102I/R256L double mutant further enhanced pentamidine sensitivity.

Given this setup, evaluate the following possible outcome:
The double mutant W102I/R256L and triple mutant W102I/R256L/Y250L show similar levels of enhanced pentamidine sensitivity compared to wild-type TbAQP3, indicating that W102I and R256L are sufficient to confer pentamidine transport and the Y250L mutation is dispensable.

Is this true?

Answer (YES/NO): NO